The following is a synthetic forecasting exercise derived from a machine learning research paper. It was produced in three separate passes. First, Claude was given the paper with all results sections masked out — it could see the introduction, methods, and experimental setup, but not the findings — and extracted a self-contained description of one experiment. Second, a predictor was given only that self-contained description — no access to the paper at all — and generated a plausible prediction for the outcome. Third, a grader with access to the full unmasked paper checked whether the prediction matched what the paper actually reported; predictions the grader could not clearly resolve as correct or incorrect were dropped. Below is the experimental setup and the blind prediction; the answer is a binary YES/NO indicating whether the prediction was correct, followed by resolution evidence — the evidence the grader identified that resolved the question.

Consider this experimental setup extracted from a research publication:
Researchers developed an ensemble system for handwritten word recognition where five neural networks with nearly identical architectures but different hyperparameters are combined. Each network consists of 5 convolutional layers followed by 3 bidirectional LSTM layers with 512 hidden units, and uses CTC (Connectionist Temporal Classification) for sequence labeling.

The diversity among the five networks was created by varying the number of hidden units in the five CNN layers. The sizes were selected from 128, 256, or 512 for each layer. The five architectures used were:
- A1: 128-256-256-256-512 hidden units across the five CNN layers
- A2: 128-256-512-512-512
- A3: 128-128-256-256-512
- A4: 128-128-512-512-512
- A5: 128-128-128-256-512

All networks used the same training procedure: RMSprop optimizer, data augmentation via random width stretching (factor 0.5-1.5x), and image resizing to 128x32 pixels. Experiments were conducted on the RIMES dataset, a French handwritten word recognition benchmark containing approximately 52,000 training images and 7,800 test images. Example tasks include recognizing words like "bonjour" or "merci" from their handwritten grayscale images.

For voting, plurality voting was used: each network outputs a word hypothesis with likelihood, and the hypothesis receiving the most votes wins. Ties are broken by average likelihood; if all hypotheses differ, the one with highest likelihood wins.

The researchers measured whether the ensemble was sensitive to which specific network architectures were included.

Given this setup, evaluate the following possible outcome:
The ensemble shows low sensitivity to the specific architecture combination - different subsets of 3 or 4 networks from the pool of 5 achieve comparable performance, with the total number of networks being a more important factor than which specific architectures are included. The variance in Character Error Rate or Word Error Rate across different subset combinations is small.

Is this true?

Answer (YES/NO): YES